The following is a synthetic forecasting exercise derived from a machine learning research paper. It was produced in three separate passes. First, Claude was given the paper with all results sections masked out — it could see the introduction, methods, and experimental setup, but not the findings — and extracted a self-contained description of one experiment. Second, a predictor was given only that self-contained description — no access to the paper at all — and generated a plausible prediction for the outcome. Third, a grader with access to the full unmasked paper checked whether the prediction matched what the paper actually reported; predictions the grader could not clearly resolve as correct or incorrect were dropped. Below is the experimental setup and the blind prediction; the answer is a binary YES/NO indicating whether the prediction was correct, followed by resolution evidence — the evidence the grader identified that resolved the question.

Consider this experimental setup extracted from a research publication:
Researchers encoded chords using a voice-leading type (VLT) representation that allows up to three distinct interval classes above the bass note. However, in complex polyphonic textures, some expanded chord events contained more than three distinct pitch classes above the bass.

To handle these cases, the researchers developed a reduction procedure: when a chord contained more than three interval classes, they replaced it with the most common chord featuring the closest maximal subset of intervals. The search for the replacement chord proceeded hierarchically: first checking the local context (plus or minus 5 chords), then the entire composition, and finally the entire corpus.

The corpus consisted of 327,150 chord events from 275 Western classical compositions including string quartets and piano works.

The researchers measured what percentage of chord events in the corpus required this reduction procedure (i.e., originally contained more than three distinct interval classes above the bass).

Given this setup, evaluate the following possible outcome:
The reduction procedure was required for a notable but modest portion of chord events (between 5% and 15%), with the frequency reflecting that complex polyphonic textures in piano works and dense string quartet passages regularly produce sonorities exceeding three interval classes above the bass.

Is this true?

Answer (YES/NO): NO